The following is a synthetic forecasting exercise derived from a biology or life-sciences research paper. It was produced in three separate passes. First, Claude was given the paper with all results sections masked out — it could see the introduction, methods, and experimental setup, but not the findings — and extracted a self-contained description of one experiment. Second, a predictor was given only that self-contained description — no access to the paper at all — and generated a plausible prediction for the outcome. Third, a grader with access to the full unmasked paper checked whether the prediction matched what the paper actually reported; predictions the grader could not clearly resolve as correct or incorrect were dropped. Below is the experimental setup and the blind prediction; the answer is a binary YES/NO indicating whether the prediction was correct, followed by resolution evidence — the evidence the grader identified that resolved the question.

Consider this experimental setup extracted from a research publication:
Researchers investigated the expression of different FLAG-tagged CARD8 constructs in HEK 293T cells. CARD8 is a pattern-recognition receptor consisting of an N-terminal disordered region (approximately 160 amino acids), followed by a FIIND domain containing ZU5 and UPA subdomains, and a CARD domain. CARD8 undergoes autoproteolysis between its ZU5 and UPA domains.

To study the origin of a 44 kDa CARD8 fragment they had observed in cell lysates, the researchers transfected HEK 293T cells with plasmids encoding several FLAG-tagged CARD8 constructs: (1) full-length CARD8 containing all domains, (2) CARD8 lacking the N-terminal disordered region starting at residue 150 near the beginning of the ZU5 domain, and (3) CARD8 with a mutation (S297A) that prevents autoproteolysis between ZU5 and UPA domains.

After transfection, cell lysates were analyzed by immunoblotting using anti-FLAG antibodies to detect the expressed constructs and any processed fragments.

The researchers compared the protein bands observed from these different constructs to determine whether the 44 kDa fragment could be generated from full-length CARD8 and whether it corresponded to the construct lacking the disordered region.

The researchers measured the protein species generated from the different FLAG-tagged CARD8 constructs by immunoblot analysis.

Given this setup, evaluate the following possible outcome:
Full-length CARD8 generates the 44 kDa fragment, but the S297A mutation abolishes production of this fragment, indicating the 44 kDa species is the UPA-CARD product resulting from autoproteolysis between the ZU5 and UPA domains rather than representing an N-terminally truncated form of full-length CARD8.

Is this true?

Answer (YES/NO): NO